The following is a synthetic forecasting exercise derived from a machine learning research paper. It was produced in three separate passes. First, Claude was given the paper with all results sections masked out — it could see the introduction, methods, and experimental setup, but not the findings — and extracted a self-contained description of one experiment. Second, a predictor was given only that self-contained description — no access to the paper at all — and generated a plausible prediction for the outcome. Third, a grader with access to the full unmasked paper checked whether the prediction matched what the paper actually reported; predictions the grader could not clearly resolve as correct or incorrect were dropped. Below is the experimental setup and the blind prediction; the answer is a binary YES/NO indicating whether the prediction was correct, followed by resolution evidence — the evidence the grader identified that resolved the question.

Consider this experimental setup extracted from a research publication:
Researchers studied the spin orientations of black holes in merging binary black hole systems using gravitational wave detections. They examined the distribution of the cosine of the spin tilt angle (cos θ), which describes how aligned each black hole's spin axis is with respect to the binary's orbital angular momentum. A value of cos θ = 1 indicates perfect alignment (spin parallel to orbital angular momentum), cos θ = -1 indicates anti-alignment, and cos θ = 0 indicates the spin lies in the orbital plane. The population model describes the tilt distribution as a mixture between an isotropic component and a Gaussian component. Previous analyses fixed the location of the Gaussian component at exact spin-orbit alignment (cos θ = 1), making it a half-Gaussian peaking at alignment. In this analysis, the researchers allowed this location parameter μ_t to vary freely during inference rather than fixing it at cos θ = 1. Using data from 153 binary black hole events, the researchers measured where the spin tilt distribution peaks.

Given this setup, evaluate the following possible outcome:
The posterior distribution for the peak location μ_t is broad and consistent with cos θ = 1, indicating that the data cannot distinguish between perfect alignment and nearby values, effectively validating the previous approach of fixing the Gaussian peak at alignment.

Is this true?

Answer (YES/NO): NO